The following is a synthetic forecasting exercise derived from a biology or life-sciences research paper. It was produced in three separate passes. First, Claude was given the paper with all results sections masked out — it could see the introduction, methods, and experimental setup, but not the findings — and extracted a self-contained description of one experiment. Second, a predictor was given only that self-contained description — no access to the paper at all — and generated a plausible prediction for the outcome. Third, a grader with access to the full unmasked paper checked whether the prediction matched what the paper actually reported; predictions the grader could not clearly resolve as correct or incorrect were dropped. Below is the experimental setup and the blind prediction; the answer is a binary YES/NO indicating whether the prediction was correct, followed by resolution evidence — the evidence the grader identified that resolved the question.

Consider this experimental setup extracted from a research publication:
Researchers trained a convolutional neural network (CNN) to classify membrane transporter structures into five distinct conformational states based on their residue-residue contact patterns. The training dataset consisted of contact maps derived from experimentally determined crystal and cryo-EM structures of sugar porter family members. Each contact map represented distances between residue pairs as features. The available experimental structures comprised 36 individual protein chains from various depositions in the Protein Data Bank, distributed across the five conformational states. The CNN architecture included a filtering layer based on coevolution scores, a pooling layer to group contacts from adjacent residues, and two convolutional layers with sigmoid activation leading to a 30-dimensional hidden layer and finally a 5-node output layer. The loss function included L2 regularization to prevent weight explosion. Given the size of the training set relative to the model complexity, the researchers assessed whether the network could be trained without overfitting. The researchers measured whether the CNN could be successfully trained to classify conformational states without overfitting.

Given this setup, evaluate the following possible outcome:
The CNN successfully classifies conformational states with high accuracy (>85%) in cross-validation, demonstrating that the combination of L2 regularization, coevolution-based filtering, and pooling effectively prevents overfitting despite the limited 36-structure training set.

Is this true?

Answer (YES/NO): NO